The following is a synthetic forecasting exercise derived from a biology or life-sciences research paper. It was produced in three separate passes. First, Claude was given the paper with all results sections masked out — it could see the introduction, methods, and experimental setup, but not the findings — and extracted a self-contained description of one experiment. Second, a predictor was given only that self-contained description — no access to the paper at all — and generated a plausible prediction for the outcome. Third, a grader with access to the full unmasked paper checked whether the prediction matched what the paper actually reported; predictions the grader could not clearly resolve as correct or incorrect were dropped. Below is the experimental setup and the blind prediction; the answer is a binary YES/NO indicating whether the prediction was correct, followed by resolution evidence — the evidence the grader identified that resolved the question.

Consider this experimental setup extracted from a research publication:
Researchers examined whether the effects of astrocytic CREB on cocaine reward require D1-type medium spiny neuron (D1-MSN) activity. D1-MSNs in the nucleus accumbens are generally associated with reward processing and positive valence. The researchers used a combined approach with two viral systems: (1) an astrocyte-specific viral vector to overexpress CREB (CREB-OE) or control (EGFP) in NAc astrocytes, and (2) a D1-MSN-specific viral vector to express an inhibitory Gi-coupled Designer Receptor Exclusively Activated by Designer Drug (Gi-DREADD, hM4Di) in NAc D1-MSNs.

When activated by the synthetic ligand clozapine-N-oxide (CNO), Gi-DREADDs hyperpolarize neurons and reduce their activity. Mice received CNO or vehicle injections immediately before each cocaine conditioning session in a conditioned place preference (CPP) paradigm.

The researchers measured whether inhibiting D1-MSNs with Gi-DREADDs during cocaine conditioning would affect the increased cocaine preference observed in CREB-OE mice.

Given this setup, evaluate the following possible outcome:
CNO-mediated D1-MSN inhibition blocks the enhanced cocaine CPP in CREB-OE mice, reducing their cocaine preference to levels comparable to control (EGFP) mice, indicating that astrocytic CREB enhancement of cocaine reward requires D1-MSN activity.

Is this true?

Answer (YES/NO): YES